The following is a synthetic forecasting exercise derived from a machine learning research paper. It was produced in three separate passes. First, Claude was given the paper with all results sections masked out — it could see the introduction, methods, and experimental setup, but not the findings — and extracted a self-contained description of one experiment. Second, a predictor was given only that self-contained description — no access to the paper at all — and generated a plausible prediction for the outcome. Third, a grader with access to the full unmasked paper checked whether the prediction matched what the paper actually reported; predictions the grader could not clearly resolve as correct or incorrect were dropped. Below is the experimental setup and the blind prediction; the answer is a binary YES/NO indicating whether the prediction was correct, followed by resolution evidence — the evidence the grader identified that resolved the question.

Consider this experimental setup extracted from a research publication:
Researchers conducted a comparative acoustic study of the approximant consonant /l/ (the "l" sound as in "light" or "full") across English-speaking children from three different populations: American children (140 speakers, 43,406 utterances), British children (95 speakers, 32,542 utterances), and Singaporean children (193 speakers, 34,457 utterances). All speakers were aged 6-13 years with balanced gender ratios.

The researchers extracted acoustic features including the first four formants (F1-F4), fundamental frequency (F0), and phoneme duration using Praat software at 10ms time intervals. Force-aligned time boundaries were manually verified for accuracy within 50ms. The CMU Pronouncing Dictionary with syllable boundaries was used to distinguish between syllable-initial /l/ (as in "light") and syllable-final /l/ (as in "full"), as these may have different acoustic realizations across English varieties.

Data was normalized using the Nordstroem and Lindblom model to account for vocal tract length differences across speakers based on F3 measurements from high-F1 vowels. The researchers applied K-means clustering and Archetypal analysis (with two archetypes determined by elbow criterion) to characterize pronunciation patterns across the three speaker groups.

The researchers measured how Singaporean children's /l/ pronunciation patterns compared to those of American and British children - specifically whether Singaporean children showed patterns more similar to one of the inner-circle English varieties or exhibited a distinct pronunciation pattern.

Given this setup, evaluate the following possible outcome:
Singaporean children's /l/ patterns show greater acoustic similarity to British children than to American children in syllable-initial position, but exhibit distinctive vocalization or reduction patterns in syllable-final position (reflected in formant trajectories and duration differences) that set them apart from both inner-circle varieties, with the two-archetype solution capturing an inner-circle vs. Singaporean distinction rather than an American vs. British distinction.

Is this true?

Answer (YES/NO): NO